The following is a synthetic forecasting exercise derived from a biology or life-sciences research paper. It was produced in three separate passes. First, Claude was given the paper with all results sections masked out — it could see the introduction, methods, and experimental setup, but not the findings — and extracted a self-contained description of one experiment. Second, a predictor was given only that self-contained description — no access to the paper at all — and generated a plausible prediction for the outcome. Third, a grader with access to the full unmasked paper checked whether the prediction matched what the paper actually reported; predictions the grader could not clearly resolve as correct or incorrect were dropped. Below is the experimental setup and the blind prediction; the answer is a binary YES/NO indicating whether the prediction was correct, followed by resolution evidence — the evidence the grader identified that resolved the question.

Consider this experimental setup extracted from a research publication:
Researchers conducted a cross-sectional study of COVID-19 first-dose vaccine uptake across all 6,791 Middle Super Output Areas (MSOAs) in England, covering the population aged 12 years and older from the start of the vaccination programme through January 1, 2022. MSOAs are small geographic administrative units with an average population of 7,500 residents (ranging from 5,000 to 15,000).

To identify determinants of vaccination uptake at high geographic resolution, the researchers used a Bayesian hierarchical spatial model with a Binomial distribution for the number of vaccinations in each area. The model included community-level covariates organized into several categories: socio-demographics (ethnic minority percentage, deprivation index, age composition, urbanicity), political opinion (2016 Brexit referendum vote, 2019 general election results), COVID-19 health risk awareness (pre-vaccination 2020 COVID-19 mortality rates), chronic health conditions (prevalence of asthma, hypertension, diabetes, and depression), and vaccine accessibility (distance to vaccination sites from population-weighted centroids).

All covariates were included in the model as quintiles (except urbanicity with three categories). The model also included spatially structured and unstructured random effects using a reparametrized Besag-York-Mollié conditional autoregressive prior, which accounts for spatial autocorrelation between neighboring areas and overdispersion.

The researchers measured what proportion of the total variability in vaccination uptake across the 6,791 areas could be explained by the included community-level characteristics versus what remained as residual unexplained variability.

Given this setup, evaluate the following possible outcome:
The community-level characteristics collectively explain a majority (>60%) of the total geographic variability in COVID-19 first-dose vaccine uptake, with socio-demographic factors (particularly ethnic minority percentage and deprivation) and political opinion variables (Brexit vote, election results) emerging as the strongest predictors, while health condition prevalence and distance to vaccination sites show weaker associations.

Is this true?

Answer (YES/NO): NO